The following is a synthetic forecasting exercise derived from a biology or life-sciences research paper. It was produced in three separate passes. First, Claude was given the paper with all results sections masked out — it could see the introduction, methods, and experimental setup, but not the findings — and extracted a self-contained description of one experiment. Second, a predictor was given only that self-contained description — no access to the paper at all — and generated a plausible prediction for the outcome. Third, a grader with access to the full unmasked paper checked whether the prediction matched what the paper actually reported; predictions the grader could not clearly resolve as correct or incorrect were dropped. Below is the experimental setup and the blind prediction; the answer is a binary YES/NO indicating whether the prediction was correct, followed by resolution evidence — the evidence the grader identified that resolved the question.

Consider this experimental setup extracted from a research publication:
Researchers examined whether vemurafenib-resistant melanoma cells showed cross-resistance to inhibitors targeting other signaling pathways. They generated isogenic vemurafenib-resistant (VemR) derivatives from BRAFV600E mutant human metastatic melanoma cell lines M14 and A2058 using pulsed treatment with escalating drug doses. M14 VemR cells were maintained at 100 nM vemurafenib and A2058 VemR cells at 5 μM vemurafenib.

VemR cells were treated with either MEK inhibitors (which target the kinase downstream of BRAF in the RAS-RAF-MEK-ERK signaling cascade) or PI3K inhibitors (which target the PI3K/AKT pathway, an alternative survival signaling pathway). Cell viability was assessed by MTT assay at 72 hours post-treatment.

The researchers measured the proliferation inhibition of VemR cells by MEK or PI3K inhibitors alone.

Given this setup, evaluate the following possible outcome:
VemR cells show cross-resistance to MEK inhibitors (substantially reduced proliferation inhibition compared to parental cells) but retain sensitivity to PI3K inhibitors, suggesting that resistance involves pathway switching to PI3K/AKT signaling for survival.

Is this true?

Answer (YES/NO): NO